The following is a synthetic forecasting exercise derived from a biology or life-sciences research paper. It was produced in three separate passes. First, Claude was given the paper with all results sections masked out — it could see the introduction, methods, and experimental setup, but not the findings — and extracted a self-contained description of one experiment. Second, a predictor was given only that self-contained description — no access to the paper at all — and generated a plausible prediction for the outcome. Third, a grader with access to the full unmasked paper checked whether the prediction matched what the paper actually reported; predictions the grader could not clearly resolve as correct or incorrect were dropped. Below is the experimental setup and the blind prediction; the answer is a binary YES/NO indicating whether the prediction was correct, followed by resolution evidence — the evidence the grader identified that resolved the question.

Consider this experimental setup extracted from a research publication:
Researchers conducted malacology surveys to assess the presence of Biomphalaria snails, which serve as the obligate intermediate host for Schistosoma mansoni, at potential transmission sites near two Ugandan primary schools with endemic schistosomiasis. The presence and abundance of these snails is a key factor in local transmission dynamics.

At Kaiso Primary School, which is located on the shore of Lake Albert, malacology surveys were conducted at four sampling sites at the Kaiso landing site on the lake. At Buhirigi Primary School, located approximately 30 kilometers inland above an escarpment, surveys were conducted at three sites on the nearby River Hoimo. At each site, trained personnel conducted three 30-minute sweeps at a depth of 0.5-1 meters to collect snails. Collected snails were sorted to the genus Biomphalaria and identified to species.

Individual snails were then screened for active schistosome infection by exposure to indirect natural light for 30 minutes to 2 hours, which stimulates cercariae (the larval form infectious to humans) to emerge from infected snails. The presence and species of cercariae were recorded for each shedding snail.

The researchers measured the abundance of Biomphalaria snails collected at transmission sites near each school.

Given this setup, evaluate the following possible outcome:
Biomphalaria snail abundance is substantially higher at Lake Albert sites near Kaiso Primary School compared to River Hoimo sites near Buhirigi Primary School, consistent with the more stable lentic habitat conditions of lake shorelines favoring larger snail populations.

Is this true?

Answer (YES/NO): YES